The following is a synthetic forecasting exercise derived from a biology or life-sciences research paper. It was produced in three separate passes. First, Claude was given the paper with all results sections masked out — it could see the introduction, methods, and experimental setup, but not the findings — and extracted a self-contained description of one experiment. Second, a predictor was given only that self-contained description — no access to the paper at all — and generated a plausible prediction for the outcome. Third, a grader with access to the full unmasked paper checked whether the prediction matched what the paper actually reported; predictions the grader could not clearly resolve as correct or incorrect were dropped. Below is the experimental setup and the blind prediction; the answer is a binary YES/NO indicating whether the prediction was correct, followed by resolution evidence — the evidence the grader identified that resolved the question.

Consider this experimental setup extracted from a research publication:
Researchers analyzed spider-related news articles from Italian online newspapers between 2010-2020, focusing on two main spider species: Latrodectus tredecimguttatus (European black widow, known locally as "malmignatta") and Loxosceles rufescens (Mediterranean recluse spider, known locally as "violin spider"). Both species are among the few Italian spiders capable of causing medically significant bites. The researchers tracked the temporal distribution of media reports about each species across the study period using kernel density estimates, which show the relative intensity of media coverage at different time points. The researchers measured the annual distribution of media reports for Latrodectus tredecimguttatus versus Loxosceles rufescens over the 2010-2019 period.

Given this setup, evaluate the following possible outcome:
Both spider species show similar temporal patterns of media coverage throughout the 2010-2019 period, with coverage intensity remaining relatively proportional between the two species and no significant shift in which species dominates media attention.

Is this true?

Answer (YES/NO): NO